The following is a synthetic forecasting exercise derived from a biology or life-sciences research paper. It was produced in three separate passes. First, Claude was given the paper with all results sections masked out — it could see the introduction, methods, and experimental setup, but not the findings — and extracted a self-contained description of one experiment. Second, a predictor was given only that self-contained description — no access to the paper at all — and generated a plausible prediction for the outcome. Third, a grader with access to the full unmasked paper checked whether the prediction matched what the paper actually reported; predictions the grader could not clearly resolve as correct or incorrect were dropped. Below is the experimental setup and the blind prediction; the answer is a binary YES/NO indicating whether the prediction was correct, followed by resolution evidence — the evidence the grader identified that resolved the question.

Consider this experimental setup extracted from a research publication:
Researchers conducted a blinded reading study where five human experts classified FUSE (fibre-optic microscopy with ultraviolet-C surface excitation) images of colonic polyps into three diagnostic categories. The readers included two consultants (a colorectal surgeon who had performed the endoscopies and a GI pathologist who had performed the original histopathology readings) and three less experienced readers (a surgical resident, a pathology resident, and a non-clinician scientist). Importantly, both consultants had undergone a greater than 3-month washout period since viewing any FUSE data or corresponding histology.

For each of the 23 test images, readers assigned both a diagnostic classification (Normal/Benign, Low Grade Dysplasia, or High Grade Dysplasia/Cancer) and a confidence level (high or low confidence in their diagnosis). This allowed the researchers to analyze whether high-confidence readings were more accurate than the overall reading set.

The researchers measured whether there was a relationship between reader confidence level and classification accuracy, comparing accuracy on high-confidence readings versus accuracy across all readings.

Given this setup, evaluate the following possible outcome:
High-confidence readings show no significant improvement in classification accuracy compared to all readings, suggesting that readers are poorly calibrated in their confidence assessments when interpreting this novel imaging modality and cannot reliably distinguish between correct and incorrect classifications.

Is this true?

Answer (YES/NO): NO